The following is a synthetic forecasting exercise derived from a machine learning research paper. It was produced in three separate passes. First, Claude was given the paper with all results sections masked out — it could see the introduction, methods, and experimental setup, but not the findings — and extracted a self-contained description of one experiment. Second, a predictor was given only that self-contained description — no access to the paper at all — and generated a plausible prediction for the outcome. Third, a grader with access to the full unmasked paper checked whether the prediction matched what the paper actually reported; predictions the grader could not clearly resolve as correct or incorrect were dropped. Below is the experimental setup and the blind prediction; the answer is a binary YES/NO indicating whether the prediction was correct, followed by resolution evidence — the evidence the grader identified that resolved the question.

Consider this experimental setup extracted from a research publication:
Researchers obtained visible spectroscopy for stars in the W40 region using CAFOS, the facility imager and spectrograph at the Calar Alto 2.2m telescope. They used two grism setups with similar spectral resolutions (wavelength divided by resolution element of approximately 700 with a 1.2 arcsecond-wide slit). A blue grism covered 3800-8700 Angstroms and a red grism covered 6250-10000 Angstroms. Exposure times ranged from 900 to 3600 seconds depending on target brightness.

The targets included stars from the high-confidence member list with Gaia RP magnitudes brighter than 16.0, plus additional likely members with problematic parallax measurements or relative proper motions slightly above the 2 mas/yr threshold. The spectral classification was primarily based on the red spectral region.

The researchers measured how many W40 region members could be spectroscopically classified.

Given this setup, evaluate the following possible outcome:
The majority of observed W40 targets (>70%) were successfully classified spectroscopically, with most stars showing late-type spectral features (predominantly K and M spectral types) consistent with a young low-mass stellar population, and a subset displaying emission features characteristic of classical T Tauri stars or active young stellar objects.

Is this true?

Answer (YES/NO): NO